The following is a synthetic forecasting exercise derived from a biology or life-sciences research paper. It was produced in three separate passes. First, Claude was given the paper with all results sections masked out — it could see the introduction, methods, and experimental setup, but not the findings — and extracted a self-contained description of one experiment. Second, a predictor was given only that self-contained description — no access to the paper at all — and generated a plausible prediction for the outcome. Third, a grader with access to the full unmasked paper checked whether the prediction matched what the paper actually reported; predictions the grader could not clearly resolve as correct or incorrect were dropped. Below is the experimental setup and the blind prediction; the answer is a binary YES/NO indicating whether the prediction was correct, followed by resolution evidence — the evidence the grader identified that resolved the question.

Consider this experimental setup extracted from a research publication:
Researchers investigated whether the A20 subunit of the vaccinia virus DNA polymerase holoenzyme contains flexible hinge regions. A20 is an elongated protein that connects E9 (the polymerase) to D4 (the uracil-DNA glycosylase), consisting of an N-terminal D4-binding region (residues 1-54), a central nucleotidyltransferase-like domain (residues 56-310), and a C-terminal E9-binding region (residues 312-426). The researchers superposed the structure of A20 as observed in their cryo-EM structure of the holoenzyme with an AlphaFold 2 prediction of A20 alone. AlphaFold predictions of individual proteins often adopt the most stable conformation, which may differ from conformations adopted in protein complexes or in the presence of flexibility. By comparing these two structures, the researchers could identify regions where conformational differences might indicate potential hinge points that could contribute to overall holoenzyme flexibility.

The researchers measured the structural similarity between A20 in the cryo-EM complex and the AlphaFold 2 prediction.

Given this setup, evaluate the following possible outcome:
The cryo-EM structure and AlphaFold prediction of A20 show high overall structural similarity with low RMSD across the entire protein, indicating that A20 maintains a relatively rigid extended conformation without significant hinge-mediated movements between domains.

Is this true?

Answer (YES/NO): NO